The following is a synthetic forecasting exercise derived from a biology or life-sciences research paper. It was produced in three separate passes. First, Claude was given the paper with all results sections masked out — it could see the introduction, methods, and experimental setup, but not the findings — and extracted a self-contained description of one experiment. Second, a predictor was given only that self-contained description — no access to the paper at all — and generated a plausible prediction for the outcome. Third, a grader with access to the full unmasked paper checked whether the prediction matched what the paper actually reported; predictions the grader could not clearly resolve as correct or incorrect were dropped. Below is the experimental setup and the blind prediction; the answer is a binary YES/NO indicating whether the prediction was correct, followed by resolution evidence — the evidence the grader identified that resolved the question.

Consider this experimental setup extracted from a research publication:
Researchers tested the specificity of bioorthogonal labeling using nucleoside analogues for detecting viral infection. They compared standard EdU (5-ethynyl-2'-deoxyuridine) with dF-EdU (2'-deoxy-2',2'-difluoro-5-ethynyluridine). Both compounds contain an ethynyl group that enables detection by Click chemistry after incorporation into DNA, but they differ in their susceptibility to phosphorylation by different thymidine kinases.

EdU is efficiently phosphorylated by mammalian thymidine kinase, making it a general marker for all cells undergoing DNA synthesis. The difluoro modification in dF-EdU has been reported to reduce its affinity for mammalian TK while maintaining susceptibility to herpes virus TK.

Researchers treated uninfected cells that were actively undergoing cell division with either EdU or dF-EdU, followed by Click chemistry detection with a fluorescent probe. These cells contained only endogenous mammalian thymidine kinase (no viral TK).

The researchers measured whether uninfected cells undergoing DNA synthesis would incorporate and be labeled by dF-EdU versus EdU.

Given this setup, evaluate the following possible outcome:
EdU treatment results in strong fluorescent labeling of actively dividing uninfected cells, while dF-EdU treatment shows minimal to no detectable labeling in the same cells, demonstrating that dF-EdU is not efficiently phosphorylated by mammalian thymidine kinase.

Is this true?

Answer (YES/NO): YES